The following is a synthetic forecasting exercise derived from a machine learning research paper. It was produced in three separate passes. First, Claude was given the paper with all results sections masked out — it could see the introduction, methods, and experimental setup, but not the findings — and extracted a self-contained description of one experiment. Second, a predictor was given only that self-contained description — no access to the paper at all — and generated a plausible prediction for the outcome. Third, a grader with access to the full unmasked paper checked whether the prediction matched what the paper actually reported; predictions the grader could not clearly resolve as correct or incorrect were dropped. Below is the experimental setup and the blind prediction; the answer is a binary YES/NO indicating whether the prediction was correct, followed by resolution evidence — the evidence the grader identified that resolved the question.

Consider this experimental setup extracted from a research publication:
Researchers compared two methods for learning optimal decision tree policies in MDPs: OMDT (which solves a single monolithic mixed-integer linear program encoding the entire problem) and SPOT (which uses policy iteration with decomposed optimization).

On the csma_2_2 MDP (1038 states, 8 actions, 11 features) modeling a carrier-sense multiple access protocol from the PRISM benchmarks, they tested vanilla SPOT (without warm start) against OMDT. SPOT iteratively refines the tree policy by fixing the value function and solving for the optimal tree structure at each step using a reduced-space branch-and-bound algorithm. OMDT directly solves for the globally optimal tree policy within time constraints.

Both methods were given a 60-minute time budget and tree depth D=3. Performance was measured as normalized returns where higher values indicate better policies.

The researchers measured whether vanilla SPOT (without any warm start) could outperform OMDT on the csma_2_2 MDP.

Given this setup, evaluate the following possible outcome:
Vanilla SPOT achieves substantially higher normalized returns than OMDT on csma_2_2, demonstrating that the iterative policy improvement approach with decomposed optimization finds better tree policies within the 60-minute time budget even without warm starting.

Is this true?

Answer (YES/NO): NO